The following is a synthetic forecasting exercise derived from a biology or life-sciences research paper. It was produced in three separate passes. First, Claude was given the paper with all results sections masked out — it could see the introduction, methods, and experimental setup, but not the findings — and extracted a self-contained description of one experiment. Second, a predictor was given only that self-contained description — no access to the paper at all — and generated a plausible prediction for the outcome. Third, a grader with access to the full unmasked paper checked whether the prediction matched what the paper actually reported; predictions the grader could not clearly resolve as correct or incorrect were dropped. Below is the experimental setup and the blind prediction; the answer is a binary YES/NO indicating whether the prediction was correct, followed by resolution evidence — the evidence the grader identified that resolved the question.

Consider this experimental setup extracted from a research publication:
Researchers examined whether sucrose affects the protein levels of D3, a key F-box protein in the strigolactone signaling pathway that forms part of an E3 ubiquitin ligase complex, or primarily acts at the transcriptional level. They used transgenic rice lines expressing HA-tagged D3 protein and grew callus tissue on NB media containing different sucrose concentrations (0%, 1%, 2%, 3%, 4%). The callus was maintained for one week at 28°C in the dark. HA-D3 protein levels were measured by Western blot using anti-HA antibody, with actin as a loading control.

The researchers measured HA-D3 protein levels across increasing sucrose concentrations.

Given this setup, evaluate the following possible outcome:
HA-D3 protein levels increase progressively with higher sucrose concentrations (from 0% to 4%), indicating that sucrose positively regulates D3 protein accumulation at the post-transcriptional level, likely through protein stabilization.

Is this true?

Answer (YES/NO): NO